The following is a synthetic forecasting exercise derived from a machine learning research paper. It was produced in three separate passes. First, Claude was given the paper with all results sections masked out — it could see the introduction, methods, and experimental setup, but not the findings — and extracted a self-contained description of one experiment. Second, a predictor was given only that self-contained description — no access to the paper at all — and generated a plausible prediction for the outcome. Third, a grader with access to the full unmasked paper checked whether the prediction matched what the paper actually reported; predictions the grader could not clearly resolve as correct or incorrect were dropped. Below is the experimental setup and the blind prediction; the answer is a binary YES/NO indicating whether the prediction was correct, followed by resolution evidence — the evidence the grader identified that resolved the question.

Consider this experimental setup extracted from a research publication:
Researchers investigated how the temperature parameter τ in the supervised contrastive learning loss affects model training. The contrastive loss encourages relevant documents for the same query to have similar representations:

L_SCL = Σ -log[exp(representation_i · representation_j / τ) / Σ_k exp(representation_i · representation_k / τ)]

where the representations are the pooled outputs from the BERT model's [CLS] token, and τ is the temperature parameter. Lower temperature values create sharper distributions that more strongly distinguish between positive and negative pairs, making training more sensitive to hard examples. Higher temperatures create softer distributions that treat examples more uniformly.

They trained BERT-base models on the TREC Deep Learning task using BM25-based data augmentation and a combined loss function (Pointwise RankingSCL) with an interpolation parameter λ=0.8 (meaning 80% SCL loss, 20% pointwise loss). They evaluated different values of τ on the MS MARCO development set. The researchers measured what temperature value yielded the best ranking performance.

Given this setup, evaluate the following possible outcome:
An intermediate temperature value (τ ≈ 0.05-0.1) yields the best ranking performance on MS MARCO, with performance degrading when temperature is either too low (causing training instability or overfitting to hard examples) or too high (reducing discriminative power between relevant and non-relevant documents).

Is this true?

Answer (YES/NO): NO